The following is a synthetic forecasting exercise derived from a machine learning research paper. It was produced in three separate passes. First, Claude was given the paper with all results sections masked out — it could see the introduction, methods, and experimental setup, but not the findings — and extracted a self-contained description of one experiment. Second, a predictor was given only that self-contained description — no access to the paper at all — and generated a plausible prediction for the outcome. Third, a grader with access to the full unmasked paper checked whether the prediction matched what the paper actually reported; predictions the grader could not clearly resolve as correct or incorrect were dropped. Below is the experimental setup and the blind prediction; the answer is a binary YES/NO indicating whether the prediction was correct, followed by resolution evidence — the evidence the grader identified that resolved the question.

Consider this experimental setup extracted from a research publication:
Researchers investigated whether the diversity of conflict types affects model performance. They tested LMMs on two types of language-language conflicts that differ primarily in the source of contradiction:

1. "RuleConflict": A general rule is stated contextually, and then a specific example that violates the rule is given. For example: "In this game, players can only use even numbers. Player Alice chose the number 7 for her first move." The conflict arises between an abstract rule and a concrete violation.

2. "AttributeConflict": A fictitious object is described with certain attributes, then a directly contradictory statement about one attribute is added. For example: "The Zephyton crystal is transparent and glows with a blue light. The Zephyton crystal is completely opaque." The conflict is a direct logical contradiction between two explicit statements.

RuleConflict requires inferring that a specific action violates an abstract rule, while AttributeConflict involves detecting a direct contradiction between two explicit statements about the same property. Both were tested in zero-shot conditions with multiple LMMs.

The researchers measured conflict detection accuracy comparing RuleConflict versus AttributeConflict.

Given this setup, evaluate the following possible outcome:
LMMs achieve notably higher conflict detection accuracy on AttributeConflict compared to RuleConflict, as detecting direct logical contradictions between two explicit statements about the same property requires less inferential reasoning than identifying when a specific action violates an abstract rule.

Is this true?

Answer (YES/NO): NO